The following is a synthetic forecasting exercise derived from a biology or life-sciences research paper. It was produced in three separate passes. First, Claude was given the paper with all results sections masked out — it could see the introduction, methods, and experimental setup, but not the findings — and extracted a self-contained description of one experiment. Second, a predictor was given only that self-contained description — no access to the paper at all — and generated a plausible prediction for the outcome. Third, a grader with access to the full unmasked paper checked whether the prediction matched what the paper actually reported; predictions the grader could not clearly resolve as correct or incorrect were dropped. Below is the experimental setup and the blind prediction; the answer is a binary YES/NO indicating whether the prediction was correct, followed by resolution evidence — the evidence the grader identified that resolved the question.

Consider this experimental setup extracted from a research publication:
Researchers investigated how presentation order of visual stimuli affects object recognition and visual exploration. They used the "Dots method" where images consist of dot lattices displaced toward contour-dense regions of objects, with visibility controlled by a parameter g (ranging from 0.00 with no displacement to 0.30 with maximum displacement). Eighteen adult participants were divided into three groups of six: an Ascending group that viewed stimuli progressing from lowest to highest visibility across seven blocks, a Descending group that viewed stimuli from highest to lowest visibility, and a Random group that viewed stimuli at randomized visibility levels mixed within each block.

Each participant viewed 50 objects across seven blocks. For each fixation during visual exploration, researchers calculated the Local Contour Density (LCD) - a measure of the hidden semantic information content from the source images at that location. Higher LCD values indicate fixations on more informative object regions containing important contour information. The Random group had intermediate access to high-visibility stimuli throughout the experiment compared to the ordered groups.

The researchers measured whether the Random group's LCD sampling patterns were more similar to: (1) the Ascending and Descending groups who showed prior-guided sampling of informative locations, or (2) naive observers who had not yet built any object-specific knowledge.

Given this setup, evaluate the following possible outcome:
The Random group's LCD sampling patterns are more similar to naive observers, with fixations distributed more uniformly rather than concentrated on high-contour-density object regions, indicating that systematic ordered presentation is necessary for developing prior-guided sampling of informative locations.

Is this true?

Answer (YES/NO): YES